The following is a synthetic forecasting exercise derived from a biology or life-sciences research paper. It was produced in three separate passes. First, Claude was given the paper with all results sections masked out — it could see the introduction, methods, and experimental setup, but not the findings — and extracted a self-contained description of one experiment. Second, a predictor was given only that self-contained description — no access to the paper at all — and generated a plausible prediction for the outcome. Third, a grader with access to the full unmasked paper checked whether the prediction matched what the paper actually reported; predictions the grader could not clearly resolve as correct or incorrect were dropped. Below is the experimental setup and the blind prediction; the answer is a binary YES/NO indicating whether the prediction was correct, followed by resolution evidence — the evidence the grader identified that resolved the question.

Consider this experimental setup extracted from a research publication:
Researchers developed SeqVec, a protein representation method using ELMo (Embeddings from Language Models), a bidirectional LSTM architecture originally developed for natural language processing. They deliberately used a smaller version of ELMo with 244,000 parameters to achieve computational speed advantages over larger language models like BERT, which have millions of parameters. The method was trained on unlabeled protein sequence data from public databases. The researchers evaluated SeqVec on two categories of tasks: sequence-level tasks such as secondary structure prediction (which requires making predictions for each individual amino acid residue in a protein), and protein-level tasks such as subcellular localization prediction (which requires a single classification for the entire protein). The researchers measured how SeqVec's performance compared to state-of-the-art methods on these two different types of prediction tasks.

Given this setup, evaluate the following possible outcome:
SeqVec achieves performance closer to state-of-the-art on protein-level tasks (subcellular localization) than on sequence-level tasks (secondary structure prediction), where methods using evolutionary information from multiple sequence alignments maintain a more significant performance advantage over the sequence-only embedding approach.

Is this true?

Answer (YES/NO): YES